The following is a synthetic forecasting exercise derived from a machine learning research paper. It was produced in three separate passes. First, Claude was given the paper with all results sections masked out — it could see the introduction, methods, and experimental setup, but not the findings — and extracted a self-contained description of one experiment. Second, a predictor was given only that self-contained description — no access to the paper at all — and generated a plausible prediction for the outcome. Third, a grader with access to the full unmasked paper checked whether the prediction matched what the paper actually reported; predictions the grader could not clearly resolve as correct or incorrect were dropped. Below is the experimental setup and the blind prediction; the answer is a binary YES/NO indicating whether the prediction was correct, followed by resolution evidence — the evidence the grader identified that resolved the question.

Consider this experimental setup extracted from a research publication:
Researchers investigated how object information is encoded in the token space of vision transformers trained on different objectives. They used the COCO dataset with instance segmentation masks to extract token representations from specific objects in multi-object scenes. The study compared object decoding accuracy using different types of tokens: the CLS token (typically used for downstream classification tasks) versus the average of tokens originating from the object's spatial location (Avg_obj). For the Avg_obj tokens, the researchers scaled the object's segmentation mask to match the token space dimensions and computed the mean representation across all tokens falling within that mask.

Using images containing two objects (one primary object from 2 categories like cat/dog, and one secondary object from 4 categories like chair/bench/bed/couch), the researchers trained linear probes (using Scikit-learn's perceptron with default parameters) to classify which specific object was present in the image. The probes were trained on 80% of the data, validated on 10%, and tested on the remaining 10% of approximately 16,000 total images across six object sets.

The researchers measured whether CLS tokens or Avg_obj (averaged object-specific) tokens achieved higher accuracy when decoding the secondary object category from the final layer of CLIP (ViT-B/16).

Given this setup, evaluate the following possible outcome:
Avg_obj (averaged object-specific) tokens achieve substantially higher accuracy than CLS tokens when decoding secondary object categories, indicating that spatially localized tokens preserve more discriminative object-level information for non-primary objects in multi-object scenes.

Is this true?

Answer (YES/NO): YES